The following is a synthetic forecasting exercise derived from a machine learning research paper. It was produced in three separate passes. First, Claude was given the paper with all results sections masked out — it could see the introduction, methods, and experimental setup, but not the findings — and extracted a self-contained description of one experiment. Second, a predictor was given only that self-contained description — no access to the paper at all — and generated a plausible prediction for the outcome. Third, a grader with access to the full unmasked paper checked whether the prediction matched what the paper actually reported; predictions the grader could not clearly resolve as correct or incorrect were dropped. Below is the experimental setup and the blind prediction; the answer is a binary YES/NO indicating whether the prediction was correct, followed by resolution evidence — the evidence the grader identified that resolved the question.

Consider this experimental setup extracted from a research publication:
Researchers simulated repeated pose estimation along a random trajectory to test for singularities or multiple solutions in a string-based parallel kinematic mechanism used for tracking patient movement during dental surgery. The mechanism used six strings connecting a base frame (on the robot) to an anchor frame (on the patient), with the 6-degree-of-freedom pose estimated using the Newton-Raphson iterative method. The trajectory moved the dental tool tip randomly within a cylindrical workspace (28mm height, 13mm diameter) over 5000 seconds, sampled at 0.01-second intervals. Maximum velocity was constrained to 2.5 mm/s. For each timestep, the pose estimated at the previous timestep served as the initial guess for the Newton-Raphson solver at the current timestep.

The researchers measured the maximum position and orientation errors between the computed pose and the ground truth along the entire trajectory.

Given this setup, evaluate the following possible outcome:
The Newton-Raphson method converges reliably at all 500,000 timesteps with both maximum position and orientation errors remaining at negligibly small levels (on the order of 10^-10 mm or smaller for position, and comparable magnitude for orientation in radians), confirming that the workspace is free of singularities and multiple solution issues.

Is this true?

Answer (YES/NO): YES